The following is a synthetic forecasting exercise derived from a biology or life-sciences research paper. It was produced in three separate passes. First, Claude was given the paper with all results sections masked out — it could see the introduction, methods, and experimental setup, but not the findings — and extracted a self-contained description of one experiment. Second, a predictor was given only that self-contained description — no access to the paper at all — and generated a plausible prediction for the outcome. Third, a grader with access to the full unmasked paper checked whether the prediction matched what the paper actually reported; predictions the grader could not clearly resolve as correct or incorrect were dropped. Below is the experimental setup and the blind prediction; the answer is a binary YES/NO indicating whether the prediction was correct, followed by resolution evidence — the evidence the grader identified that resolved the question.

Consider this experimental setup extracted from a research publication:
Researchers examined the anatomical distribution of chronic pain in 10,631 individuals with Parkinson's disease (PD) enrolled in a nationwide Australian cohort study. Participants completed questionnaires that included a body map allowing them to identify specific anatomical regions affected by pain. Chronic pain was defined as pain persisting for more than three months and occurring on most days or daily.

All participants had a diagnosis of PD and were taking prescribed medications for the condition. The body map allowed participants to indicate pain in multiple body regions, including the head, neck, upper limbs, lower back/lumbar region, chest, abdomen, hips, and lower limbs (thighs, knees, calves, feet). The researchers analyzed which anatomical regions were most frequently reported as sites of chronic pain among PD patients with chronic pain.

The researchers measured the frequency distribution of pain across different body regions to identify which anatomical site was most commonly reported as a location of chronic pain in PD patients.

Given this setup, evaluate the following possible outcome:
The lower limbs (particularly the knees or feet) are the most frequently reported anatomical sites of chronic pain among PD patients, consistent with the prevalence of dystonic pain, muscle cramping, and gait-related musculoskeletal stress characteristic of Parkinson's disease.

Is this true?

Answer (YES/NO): NO